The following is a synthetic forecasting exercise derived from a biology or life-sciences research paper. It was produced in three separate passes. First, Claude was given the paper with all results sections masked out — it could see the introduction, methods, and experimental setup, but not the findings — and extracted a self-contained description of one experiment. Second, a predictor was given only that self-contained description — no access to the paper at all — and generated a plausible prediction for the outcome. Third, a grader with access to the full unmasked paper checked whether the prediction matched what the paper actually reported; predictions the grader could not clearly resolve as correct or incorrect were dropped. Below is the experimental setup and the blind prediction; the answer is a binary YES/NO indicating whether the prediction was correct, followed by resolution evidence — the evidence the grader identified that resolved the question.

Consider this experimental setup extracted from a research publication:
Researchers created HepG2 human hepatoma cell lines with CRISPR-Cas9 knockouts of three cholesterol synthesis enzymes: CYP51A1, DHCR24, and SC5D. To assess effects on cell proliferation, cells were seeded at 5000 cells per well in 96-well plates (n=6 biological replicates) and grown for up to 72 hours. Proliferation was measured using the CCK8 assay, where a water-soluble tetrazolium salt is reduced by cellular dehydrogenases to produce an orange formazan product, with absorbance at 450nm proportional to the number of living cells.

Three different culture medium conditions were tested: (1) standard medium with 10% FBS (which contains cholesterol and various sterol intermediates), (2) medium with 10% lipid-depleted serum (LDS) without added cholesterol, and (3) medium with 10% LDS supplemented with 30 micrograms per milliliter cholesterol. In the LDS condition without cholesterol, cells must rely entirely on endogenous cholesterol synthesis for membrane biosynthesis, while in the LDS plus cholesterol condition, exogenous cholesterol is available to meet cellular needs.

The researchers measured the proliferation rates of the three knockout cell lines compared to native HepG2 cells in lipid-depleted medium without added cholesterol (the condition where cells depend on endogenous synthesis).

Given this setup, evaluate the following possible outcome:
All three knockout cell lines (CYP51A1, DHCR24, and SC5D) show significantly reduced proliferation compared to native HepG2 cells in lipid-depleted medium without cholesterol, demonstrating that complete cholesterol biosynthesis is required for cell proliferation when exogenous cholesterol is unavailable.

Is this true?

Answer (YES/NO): NO